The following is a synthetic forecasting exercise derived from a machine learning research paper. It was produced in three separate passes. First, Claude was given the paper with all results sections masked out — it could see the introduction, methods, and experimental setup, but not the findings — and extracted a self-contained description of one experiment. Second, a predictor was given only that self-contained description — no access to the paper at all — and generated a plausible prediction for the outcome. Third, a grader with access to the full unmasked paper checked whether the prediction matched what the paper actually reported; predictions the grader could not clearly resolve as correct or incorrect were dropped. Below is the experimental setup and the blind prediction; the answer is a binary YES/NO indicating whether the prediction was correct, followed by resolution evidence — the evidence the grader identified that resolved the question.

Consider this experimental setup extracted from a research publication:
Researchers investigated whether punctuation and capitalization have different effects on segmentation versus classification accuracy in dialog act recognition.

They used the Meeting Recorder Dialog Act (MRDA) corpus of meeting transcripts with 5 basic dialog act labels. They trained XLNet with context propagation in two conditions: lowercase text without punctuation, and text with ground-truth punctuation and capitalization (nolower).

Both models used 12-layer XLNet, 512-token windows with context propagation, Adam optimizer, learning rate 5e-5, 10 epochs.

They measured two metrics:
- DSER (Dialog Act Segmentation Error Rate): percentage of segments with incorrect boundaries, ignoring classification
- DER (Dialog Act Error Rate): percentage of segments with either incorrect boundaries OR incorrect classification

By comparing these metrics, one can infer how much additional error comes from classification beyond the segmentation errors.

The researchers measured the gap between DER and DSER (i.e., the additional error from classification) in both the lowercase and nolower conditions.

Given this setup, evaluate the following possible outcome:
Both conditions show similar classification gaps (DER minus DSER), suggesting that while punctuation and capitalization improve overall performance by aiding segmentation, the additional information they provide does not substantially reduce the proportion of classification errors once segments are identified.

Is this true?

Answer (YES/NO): NO